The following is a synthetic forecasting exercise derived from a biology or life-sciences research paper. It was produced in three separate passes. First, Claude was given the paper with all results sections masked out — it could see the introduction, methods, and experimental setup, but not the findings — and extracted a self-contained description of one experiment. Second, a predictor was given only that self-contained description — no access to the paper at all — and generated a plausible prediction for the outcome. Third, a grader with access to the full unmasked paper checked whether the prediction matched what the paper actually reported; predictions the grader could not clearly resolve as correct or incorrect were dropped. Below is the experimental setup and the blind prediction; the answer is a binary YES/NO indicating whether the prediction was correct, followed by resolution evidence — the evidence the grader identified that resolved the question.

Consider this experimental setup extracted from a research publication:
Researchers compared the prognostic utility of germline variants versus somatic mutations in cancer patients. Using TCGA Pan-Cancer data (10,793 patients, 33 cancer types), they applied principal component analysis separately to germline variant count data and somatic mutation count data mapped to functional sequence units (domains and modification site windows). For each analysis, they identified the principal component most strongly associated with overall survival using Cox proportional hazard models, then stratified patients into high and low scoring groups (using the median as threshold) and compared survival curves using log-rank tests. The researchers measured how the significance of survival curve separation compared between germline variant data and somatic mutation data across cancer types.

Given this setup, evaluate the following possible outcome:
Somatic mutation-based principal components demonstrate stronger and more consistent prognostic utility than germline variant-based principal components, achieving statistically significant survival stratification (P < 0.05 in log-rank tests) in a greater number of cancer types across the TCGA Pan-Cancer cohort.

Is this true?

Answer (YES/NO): YES